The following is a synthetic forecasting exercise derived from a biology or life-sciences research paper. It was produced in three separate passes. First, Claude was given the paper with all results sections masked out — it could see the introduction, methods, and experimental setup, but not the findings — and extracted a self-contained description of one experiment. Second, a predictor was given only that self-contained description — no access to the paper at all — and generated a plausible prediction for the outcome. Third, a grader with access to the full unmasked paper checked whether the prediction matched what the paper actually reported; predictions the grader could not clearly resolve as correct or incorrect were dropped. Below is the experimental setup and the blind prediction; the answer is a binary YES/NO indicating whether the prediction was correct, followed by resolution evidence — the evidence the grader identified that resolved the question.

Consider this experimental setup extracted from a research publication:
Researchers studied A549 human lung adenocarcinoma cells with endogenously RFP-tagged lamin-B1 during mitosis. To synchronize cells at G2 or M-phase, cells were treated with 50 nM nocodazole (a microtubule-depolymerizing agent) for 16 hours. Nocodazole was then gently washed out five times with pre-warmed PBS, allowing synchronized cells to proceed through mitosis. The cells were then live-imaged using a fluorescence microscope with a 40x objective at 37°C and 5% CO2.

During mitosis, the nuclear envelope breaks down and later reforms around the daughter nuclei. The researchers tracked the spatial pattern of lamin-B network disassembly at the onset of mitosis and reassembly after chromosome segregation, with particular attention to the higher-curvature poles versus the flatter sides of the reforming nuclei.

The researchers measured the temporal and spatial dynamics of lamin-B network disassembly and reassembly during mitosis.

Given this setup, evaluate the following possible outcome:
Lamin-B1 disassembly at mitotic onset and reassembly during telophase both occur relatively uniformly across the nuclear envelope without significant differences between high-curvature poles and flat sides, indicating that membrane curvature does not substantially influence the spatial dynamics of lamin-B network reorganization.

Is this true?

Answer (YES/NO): NO